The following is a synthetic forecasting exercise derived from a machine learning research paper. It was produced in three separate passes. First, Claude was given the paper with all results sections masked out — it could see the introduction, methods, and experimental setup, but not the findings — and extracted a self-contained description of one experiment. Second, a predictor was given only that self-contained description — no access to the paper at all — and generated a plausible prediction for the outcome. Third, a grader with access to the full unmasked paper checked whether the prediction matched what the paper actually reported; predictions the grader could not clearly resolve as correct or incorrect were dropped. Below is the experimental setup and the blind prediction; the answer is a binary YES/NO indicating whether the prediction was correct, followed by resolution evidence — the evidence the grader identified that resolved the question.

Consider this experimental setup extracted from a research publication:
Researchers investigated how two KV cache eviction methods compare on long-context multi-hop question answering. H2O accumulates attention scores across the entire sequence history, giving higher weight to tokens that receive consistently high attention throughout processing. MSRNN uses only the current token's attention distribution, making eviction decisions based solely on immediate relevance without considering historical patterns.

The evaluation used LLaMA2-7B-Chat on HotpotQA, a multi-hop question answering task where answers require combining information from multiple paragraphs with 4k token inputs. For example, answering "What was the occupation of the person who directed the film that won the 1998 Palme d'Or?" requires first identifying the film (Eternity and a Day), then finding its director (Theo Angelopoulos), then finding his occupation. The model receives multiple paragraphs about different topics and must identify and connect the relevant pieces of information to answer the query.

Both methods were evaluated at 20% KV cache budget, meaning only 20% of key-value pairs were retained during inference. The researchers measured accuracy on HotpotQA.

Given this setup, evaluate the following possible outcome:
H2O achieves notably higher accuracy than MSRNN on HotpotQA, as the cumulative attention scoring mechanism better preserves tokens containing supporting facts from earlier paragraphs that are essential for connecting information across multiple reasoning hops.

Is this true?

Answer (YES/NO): NO